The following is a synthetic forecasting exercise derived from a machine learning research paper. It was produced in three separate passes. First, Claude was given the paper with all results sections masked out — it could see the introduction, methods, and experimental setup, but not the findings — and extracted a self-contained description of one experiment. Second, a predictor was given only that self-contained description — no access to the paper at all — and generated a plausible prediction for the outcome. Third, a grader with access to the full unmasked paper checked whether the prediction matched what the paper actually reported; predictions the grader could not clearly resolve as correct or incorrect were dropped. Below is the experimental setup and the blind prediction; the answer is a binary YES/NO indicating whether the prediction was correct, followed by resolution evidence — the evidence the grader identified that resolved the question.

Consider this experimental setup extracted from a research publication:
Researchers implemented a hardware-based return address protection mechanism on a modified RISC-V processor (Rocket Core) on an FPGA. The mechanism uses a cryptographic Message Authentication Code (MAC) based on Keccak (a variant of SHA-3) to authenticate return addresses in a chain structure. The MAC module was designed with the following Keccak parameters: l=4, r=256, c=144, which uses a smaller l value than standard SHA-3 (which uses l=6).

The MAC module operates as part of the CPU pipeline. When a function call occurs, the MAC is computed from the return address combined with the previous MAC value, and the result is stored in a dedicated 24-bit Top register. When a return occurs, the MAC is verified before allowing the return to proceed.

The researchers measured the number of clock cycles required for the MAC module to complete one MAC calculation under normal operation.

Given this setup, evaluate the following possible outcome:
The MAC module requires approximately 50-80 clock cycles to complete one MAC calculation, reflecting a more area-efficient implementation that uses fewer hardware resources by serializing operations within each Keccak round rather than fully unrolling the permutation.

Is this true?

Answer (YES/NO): NO